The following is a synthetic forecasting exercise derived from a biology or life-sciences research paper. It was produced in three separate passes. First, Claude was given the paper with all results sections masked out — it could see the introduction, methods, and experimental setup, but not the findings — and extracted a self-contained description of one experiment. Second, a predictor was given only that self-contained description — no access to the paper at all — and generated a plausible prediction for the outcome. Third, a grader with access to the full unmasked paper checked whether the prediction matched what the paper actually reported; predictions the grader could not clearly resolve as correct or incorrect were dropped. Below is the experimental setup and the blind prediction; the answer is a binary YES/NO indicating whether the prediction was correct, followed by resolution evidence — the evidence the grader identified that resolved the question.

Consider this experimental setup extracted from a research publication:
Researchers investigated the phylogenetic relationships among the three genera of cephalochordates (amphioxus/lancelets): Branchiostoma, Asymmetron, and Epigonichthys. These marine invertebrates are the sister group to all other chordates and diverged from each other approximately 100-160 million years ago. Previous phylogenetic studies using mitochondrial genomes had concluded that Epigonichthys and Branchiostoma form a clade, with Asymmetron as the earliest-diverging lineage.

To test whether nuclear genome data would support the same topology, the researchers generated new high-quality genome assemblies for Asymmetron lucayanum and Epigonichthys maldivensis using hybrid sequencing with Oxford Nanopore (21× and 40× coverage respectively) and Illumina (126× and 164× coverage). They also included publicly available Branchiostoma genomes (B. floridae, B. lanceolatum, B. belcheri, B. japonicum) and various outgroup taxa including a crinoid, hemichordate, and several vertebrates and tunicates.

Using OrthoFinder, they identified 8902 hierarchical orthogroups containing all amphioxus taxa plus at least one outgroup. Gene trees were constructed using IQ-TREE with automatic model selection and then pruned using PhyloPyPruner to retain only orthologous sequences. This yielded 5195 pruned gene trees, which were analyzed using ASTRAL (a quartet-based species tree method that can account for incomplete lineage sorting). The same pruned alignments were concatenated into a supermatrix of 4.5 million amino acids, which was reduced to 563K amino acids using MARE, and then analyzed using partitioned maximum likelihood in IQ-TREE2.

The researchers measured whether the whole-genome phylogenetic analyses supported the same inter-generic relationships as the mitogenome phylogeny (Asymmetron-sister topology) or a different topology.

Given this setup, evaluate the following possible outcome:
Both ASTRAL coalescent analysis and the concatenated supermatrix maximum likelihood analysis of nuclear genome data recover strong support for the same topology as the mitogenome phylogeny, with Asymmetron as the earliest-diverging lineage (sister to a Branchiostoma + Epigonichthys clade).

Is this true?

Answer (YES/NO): NO